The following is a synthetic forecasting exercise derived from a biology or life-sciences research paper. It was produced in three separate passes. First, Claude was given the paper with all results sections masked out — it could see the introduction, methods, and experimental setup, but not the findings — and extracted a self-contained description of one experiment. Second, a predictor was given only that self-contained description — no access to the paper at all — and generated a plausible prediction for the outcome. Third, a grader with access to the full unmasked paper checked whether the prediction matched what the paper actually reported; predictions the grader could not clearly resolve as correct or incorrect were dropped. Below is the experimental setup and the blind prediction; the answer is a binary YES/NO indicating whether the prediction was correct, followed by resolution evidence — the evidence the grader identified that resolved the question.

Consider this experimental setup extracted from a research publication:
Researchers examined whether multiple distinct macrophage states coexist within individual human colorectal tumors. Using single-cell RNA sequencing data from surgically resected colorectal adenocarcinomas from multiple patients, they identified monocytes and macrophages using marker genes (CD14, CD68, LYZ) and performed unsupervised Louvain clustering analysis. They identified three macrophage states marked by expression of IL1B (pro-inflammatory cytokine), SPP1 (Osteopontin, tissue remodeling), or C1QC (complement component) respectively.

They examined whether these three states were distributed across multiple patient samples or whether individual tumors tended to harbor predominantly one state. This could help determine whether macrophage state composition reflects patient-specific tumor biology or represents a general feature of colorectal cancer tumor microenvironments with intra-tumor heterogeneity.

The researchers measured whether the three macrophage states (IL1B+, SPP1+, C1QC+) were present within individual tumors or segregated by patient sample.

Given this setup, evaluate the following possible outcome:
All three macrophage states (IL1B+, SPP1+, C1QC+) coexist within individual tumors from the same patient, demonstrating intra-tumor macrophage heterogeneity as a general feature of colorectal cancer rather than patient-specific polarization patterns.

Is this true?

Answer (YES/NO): YES